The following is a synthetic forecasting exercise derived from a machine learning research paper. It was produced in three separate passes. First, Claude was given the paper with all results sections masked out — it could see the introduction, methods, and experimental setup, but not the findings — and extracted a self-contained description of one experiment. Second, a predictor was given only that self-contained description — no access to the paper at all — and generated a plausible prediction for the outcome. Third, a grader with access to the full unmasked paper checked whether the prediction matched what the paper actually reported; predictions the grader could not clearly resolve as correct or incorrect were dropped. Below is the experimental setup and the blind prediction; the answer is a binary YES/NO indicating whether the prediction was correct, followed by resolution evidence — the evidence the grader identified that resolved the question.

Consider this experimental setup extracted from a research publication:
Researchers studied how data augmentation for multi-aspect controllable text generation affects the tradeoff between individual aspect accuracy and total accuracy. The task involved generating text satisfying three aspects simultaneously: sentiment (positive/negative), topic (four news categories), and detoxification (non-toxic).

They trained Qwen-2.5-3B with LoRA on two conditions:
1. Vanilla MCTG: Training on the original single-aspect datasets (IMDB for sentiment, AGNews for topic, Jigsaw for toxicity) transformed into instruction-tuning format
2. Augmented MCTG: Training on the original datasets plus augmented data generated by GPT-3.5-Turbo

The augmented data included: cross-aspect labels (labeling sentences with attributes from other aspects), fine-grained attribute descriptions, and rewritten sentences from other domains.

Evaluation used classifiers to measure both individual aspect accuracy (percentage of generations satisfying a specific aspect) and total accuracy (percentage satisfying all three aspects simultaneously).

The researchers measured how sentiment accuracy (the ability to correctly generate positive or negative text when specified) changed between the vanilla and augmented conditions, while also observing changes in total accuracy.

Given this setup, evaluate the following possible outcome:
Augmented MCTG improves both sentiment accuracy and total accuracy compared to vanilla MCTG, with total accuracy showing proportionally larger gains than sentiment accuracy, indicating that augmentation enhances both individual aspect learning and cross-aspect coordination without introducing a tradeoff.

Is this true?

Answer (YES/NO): NO